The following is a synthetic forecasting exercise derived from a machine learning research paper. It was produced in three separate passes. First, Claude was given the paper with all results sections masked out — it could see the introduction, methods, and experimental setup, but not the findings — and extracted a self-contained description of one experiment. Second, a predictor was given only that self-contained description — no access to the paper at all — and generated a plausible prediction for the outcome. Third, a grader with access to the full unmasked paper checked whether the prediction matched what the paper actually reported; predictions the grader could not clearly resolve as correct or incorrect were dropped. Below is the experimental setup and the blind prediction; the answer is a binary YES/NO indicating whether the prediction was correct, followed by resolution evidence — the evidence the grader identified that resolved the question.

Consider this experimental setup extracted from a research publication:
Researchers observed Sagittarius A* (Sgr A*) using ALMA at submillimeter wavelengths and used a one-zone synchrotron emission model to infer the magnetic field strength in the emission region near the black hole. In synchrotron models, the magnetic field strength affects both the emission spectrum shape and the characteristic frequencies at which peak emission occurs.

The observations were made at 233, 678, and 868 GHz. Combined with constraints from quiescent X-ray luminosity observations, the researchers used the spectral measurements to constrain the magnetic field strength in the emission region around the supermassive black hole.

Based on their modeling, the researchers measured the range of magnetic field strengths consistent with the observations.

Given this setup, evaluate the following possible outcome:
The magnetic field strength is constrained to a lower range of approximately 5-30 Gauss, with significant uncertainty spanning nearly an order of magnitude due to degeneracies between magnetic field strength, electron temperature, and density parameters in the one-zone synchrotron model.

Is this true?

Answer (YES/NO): NO